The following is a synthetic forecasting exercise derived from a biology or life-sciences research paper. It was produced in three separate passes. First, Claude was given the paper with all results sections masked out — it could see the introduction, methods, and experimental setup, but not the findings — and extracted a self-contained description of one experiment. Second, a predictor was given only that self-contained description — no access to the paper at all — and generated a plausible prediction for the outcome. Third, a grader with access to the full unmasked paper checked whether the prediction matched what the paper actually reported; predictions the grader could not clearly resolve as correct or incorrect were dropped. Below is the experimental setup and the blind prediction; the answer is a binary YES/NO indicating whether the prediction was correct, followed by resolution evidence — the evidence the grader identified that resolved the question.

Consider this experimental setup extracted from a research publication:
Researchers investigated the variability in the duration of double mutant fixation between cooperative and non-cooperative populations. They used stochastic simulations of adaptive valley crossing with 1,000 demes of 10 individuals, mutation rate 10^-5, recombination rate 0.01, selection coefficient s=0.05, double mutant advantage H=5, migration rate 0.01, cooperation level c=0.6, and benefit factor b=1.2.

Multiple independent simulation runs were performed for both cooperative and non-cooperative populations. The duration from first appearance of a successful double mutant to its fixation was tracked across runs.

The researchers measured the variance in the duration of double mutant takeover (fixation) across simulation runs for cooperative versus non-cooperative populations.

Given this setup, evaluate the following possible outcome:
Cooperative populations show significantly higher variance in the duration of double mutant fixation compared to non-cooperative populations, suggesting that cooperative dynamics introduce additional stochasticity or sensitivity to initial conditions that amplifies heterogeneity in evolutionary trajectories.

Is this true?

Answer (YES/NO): YES